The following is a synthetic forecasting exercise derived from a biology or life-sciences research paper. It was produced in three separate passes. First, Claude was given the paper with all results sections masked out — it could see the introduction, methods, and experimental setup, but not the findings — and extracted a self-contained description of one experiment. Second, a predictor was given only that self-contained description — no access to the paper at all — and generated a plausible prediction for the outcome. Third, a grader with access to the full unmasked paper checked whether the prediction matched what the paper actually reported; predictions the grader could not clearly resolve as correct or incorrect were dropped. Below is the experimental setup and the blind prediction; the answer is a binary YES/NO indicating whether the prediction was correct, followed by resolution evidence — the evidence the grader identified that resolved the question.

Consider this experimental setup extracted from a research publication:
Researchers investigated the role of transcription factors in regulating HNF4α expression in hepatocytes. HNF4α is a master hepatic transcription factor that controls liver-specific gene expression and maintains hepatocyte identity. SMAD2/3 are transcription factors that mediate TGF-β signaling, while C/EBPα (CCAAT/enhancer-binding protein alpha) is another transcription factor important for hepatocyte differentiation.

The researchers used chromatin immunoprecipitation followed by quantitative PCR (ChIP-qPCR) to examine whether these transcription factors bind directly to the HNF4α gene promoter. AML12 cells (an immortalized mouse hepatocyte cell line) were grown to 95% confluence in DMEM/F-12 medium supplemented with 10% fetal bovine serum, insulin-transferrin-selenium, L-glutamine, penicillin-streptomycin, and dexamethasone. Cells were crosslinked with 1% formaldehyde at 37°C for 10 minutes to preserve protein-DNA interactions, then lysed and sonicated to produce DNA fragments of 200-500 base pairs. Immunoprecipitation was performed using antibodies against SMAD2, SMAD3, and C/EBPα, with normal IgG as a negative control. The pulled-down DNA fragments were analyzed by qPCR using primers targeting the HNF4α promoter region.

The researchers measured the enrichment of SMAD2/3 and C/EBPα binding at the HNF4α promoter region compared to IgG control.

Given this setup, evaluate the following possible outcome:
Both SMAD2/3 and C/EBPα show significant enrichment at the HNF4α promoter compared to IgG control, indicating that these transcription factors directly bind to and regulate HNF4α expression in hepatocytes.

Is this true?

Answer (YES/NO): YES